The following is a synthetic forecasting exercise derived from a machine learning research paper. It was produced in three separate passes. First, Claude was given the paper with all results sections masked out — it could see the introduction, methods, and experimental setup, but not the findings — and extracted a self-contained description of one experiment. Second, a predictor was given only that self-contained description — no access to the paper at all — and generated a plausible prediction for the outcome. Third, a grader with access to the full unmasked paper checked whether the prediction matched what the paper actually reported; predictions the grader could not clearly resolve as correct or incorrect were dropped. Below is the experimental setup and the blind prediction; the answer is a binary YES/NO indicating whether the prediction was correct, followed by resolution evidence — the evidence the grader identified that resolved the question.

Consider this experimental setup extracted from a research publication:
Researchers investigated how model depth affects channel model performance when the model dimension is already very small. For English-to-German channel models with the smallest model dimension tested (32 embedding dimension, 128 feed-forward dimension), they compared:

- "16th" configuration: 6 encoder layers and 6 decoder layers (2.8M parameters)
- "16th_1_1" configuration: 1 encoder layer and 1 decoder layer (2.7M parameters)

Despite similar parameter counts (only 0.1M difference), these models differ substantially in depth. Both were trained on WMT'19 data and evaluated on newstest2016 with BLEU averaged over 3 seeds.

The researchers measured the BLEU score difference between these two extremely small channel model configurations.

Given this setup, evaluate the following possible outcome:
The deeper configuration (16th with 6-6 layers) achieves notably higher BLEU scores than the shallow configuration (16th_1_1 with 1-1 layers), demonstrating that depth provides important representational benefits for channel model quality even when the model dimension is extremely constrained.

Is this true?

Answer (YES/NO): YES